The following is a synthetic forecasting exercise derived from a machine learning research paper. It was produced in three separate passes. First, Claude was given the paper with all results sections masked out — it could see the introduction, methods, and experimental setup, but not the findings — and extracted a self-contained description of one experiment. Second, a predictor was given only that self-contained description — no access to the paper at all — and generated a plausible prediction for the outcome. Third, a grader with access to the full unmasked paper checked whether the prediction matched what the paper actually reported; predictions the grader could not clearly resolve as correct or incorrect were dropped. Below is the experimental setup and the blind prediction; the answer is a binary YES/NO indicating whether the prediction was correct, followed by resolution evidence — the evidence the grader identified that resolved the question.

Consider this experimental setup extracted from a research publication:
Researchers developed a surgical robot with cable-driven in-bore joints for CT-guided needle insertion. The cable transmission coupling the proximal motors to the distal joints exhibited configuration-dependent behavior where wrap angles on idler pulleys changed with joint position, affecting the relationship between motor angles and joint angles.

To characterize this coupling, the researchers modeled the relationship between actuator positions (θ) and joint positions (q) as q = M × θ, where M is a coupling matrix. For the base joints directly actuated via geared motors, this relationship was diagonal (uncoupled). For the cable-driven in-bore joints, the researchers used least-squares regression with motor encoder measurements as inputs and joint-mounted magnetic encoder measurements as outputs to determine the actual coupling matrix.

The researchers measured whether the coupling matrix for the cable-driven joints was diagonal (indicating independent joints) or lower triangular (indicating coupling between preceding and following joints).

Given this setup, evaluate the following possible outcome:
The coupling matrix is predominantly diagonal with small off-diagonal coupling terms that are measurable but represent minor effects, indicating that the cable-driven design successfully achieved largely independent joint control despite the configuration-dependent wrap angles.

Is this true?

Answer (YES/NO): NO